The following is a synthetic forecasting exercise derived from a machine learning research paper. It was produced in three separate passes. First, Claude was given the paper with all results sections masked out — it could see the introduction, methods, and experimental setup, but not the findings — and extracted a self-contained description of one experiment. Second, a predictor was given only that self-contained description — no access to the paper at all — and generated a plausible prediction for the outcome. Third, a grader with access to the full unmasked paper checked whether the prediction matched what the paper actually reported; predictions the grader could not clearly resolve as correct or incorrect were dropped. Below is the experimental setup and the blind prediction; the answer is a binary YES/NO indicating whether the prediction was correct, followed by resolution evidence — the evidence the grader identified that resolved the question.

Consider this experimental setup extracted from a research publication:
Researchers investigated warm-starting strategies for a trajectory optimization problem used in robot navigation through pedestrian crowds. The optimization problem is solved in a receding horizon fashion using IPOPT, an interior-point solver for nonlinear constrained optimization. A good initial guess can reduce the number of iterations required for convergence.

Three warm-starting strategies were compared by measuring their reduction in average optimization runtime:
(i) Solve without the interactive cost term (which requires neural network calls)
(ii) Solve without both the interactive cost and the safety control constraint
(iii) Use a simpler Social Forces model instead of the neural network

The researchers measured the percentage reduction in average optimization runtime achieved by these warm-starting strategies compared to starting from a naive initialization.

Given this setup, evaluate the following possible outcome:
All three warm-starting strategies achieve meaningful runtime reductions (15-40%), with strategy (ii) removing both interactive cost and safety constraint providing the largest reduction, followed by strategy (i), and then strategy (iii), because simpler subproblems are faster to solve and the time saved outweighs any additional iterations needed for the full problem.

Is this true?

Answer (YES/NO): NO